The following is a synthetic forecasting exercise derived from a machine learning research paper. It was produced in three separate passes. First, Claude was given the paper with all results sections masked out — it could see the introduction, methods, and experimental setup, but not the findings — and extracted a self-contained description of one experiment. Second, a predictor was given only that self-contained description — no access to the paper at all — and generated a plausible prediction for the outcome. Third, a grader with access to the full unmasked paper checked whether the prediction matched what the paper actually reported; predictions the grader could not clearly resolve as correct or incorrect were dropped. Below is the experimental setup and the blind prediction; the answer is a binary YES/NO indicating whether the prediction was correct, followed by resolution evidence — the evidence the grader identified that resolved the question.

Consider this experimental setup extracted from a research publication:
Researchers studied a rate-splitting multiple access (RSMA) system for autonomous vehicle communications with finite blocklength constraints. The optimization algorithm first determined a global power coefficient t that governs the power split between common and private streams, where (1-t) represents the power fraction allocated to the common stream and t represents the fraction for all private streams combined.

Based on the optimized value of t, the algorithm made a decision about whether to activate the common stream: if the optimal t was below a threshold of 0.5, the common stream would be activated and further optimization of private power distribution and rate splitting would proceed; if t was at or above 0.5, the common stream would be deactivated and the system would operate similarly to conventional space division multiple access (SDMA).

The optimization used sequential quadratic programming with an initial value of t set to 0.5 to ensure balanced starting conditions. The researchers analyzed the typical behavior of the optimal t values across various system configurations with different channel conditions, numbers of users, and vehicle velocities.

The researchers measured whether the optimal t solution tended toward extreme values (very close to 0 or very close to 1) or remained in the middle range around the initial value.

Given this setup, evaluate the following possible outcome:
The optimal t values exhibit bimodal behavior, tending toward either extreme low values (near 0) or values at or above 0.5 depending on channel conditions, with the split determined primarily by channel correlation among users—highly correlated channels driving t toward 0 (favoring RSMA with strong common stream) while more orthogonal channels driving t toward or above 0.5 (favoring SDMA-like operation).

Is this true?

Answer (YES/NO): NO